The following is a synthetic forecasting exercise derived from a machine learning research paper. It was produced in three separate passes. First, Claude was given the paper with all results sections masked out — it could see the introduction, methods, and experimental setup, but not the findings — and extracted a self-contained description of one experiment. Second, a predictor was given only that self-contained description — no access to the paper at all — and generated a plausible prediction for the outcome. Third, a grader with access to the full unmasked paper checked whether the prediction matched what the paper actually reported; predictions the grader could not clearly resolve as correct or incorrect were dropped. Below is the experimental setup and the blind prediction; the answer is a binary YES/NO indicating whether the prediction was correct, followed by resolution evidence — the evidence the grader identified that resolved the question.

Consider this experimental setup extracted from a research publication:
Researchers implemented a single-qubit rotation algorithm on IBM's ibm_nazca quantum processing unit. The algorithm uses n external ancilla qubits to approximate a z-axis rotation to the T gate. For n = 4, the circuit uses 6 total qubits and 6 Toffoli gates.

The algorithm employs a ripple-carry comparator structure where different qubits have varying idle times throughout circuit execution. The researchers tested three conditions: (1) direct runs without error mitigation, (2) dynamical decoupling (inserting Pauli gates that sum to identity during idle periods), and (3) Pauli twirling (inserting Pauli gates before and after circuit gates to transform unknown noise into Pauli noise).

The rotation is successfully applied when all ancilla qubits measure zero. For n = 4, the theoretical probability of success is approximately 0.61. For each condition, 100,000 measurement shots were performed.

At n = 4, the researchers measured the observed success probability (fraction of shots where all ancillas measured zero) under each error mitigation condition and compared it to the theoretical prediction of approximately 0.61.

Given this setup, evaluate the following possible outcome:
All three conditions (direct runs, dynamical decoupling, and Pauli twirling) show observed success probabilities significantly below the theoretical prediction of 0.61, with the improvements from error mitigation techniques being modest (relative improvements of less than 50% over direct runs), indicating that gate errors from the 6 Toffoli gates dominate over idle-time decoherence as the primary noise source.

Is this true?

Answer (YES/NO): NO